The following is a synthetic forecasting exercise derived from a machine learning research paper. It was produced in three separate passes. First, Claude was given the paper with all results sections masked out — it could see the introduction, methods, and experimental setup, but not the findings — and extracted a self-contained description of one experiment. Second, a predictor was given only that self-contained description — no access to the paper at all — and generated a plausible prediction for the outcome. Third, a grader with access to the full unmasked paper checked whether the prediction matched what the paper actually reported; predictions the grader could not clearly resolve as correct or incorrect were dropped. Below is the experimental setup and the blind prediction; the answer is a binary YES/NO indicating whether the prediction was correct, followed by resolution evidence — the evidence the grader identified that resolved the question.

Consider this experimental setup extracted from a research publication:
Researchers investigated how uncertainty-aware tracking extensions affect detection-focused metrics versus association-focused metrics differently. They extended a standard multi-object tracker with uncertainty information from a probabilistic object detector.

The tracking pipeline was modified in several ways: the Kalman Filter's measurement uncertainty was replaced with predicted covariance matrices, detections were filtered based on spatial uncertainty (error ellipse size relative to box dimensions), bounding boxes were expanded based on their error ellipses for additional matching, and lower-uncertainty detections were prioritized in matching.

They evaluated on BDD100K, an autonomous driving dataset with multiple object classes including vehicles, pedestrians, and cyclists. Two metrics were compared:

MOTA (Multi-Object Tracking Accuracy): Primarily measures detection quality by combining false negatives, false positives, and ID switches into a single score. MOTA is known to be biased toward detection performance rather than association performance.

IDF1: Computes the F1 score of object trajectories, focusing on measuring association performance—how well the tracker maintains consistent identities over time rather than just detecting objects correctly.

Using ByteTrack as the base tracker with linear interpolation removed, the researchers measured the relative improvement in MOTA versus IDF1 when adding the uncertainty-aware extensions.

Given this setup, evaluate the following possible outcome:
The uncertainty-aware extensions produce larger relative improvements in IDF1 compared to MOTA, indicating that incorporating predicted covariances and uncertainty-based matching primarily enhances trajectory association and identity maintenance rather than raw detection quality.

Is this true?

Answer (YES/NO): NO